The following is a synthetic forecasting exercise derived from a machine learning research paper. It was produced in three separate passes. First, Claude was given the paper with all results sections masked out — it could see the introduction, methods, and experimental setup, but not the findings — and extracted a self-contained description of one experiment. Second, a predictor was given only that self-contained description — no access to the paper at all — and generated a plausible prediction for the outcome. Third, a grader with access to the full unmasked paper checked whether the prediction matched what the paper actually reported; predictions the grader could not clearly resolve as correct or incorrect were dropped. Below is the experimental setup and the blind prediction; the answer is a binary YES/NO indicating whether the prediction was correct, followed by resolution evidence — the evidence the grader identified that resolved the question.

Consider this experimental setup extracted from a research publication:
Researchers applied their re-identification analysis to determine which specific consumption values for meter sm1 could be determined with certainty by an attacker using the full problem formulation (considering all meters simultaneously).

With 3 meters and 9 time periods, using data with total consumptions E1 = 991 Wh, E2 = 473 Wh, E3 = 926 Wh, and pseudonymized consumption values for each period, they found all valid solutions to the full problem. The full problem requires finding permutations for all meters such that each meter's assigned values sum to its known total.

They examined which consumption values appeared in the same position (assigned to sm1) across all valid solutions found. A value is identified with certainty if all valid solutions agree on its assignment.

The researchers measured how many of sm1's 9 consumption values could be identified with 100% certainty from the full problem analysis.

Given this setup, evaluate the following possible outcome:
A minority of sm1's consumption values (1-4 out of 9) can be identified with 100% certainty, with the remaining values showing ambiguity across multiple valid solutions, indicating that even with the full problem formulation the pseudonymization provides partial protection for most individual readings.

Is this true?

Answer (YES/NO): YES